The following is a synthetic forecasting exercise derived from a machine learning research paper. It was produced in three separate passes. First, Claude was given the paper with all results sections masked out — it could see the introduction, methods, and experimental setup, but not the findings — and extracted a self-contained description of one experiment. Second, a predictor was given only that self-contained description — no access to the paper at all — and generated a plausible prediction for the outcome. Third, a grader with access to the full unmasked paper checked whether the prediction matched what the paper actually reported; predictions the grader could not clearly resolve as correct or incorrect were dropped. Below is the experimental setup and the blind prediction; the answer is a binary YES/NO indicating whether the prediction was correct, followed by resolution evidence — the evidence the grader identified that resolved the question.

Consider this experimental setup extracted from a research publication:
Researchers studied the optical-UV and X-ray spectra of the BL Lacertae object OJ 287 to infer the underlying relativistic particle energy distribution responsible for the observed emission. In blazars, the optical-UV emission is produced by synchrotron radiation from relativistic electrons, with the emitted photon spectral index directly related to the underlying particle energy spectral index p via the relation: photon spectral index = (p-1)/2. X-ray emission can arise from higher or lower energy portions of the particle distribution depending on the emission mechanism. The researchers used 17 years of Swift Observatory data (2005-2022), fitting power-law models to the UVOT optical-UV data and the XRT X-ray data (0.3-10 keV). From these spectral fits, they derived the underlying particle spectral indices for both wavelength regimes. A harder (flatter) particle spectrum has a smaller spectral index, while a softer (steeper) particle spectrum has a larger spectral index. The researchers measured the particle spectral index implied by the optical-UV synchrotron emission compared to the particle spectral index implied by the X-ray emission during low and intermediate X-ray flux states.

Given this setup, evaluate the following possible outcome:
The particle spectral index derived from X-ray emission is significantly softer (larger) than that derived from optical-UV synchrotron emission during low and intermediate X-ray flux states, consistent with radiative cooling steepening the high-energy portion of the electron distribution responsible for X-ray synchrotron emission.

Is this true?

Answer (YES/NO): NO